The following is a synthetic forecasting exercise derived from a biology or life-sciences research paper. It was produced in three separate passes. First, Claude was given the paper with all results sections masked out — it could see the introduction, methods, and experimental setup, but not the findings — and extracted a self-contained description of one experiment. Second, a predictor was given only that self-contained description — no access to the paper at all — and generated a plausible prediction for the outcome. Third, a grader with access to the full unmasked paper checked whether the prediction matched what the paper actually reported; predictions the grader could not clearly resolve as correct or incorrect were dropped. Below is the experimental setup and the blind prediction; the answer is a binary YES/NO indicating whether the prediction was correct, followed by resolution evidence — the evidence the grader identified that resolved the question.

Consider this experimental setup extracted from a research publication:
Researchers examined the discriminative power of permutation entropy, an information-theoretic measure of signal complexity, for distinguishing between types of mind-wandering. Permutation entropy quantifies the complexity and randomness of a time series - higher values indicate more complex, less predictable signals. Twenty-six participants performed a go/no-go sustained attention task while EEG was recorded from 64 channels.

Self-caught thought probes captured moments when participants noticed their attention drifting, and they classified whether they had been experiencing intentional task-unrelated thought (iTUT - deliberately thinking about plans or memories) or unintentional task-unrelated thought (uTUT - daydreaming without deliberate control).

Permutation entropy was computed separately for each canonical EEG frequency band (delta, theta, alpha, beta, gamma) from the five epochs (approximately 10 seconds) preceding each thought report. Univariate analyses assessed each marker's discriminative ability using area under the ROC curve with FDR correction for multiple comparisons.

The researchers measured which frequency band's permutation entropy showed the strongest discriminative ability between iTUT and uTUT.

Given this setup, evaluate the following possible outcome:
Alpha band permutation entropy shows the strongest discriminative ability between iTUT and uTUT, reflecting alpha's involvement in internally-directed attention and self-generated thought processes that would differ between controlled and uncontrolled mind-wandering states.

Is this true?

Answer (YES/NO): NO